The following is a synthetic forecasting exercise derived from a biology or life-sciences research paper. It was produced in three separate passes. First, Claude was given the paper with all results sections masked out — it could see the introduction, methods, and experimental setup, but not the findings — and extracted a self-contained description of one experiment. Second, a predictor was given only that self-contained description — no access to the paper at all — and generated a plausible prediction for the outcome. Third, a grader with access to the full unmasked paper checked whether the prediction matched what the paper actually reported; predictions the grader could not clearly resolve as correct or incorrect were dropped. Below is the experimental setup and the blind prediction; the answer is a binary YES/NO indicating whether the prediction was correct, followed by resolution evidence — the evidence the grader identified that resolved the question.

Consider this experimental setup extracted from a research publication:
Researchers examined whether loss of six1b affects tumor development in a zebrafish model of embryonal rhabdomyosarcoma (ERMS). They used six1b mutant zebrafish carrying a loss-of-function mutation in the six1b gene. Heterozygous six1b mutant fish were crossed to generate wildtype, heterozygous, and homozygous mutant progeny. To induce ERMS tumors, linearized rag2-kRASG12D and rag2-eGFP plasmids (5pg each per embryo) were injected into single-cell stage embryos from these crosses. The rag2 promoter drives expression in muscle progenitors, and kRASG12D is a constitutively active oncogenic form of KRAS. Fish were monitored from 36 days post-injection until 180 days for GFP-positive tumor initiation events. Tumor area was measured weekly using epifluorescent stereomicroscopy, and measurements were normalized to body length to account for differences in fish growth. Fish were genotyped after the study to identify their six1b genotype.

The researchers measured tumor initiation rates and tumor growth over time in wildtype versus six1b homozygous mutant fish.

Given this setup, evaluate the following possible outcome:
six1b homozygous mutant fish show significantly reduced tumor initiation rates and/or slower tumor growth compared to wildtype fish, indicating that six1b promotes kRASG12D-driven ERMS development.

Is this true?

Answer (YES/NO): YES